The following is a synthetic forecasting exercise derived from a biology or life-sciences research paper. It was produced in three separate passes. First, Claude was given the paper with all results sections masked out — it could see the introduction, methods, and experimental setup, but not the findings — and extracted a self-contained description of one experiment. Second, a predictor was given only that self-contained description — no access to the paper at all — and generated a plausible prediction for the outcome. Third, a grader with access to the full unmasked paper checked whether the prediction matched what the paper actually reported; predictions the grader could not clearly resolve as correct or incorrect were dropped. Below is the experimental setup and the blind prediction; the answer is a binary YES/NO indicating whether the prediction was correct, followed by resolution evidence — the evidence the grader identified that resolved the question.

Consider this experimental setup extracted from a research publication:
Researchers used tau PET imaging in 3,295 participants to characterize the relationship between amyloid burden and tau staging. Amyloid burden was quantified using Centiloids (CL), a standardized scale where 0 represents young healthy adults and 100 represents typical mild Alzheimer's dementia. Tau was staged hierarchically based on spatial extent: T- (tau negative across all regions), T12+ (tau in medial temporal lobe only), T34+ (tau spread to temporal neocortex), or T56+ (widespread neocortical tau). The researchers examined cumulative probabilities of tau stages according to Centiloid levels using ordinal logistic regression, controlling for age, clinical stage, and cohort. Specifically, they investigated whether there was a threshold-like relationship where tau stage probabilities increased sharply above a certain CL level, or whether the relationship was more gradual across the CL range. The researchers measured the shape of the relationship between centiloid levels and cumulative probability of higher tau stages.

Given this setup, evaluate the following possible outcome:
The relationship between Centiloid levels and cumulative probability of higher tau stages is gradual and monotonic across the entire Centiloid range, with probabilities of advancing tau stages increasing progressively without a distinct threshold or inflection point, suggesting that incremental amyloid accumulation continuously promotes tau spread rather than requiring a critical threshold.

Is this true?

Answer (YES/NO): NO